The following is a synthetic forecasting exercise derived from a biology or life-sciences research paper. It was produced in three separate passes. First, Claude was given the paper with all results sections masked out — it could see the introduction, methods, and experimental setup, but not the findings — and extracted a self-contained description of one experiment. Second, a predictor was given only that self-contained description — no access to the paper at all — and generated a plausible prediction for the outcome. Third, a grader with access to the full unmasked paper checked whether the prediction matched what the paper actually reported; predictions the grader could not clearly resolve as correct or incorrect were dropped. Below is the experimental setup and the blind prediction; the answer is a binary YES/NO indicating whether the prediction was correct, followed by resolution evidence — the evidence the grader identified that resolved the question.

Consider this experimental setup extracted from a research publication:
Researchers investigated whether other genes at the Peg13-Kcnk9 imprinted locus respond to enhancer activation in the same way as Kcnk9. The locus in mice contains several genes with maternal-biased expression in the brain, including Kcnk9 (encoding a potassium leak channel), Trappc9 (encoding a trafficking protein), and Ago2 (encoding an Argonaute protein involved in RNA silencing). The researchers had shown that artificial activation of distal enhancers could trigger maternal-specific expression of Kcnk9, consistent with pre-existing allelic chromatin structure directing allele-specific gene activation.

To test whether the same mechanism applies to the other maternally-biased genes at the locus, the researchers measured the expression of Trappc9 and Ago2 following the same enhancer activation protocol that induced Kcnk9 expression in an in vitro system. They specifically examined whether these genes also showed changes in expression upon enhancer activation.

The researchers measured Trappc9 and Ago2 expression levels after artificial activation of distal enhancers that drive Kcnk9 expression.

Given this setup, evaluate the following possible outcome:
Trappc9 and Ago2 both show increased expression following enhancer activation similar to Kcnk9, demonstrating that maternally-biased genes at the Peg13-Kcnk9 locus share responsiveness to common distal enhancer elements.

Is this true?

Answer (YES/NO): NO